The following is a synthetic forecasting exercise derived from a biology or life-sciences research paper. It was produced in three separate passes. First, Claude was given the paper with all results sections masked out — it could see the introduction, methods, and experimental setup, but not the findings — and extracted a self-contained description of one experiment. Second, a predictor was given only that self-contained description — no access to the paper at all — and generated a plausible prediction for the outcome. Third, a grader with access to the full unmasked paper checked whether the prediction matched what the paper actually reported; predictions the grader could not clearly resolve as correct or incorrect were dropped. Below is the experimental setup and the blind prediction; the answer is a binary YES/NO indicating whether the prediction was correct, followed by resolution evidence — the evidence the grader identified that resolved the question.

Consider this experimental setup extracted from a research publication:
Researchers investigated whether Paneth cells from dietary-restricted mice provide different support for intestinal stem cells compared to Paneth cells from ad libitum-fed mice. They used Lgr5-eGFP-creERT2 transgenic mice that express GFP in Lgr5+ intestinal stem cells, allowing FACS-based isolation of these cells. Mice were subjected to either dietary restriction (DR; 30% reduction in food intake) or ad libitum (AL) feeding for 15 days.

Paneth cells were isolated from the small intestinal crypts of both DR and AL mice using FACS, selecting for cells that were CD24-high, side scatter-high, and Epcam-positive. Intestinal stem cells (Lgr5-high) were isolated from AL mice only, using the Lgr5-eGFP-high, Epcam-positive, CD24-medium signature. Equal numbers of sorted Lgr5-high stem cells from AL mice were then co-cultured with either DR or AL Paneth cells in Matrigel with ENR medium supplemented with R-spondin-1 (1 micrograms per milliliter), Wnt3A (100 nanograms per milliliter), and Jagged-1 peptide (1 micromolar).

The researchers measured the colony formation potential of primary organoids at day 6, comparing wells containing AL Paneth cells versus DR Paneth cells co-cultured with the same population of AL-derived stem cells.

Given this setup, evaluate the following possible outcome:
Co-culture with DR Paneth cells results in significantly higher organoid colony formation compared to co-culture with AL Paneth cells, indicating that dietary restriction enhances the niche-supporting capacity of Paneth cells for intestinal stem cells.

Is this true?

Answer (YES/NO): YES